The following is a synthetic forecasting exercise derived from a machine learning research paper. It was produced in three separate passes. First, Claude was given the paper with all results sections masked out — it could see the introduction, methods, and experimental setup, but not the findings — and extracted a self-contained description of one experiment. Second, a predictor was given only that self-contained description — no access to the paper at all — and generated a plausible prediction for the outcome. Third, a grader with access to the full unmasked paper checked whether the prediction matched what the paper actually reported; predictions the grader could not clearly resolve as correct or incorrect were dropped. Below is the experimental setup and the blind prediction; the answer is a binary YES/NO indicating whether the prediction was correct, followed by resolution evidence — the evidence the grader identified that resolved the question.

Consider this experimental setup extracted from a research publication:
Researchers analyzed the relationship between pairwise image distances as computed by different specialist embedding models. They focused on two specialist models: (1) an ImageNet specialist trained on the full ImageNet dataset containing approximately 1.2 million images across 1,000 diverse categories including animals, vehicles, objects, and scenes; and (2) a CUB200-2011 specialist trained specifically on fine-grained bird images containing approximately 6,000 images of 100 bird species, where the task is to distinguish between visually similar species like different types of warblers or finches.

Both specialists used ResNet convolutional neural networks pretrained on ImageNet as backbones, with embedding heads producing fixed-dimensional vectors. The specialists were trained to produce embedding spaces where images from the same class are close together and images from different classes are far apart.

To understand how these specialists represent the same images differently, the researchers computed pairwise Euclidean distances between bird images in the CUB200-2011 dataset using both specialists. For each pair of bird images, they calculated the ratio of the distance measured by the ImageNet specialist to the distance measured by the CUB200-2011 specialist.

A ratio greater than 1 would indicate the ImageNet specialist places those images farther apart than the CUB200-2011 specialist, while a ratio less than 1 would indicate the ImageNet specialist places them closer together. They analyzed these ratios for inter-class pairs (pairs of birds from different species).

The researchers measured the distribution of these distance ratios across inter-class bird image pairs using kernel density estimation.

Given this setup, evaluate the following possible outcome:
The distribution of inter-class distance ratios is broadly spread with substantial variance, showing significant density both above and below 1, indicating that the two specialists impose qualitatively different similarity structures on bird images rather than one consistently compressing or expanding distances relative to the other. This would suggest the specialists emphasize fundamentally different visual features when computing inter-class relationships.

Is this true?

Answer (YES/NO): NO